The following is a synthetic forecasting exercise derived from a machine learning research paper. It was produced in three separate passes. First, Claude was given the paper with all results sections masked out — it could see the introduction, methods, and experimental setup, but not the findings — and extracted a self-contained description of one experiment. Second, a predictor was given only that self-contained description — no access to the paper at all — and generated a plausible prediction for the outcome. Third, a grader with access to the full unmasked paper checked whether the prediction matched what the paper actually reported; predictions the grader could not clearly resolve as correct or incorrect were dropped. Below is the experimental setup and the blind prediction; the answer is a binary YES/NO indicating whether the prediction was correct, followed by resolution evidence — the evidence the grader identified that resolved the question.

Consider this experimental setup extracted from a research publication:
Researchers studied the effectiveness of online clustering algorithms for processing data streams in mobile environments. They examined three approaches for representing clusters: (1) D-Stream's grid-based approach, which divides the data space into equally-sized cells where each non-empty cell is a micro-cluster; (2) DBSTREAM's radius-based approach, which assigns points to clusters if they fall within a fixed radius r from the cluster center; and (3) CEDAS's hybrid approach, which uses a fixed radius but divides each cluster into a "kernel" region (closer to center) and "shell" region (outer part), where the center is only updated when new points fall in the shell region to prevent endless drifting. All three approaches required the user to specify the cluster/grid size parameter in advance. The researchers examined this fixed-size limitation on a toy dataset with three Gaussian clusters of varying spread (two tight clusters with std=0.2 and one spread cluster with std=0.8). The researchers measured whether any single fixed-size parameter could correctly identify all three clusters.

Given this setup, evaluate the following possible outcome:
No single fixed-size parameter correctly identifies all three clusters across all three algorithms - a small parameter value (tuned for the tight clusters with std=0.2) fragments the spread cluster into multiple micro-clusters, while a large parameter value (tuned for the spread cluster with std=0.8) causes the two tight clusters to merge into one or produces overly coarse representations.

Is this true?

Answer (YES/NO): YES